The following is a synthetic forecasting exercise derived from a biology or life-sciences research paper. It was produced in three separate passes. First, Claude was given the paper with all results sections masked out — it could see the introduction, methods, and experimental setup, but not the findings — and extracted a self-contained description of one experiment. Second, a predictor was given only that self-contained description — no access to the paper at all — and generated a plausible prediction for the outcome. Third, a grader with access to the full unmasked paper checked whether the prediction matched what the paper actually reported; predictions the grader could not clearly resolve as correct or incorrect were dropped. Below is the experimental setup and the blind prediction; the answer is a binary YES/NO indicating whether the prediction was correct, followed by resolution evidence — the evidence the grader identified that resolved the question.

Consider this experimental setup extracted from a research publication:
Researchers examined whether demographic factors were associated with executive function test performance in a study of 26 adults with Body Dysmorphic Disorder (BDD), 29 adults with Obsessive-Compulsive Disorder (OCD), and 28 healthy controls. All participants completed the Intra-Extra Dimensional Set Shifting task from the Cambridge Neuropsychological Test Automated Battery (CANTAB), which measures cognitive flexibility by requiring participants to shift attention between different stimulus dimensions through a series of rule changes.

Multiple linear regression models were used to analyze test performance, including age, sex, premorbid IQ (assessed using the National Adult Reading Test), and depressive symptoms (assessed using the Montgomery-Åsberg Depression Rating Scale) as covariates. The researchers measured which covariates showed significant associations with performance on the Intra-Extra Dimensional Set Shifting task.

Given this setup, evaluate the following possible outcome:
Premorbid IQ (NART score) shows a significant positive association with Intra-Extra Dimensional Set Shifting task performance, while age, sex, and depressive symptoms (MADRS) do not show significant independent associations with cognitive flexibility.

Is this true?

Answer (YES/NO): NO